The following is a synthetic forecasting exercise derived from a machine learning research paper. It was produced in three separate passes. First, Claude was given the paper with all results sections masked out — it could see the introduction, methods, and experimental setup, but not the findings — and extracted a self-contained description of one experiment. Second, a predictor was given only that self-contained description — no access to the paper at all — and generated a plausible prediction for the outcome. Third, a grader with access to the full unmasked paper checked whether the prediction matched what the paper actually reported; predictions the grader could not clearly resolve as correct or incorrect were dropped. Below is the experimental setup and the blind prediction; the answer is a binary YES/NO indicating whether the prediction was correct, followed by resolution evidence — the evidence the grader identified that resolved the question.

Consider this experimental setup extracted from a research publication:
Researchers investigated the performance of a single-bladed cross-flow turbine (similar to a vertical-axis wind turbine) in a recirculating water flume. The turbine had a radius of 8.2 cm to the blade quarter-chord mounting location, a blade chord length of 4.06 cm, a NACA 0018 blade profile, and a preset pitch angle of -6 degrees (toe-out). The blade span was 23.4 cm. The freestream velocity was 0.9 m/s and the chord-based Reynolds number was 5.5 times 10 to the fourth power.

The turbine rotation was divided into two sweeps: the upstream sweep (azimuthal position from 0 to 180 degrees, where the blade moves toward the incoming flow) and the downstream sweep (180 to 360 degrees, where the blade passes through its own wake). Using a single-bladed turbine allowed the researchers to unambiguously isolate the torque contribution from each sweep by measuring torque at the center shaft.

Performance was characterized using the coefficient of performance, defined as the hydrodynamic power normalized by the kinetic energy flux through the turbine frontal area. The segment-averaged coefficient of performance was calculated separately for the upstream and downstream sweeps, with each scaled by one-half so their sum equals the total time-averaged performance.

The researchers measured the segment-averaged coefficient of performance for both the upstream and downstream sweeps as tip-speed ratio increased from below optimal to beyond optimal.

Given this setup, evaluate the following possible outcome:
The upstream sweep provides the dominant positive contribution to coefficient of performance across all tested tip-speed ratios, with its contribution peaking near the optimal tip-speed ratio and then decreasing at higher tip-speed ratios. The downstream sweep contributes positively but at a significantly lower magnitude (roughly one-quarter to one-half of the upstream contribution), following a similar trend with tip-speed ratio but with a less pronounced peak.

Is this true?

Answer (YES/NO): NO